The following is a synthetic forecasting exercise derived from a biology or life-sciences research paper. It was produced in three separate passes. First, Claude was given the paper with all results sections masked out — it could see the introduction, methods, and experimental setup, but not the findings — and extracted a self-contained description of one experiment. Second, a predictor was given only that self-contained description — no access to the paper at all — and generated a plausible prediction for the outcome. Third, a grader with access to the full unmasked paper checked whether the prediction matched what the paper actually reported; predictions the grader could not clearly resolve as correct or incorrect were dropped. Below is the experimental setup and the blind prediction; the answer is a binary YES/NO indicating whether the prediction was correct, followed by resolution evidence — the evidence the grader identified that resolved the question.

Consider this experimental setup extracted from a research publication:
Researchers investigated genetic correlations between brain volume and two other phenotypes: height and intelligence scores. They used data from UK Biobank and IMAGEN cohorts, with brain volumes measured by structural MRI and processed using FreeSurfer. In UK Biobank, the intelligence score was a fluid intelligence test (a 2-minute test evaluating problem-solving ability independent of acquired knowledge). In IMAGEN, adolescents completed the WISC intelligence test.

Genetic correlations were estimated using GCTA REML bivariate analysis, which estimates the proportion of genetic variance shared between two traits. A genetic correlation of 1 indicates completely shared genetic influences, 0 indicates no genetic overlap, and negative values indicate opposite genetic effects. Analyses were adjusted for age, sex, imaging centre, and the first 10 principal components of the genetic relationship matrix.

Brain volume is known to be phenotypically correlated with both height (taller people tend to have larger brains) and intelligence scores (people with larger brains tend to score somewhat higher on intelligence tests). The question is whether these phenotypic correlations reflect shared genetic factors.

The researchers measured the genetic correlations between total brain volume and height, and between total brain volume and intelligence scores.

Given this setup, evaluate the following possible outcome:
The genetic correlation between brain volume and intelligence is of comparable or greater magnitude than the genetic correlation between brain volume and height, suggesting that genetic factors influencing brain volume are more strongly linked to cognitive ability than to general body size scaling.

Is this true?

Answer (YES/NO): YES